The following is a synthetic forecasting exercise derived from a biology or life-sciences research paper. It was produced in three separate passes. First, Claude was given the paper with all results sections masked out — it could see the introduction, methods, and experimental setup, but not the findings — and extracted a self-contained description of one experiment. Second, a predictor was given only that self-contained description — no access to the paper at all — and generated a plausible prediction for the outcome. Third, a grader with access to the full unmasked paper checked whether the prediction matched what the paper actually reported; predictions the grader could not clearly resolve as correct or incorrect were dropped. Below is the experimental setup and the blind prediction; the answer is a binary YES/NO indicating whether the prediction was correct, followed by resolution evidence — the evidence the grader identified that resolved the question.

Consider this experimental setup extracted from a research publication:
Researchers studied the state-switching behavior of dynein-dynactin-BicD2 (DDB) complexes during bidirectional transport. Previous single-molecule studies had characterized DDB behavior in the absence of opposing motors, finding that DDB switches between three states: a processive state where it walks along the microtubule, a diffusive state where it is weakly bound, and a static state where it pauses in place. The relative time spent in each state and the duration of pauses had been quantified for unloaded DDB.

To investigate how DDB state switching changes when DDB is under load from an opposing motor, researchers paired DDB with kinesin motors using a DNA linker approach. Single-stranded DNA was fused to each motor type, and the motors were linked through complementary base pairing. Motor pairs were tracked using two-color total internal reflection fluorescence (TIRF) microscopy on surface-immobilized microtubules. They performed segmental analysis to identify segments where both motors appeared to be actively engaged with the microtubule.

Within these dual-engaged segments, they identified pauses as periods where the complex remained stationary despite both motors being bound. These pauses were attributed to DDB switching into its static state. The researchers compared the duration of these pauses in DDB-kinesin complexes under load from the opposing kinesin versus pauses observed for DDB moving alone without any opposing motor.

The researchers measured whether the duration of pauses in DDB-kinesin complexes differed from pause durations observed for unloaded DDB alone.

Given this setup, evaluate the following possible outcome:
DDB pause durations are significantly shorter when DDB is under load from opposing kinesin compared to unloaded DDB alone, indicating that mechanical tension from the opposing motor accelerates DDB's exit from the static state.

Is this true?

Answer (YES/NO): NO